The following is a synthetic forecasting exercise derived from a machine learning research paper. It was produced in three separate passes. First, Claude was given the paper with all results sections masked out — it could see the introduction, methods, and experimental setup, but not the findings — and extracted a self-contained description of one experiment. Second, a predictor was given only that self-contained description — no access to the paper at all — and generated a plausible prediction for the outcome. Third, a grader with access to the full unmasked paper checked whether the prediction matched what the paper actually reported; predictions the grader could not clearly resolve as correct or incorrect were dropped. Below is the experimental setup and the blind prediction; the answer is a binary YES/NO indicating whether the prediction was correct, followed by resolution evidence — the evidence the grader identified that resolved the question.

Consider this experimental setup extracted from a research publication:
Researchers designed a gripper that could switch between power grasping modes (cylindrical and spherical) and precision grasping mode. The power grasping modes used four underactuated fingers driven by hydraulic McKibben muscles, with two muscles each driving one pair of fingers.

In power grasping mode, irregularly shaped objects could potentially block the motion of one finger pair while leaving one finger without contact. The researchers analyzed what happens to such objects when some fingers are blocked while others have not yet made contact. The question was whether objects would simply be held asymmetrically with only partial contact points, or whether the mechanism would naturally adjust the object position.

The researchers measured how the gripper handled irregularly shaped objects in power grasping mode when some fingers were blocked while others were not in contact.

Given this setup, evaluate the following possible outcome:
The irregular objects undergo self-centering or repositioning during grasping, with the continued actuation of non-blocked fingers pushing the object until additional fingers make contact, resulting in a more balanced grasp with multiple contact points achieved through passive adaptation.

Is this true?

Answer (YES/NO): YES